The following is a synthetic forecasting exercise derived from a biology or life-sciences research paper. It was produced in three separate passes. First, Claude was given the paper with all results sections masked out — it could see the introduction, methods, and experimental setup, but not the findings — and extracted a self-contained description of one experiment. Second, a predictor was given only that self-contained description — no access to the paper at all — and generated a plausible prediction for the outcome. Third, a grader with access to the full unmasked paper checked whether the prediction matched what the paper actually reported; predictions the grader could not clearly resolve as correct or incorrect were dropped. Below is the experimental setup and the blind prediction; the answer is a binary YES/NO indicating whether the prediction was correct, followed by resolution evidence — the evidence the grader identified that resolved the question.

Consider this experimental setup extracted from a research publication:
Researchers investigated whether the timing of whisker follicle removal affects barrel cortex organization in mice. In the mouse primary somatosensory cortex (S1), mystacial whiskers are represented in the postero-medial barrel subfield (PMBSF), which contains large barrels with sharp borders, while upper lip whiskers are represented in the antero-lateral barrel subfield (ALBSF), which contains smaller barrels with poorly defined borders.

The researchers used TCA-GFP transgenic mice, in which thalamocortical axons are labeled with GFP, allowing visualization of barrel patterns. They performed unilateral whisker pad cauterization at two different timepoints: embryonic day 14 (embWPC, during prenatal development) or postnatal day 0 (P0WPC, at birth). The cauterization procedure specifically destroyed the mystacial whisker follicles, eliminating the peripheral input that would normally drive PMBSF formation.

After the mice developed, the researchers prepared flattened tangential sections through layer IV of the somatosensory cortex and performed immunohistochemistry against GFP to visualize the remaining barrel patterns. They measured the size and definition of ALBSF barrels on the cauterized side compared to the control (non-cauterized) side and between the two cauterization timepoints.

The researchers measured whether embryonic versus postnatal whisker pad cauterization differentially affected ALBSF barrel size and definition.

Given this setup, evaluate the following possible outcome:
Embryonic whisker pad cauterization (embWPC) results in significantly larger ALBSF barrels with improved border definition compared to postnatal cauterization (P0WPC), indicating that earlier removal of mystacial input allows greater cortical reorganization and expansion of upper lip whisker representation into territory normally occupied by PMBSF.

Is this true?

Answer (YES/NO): YES